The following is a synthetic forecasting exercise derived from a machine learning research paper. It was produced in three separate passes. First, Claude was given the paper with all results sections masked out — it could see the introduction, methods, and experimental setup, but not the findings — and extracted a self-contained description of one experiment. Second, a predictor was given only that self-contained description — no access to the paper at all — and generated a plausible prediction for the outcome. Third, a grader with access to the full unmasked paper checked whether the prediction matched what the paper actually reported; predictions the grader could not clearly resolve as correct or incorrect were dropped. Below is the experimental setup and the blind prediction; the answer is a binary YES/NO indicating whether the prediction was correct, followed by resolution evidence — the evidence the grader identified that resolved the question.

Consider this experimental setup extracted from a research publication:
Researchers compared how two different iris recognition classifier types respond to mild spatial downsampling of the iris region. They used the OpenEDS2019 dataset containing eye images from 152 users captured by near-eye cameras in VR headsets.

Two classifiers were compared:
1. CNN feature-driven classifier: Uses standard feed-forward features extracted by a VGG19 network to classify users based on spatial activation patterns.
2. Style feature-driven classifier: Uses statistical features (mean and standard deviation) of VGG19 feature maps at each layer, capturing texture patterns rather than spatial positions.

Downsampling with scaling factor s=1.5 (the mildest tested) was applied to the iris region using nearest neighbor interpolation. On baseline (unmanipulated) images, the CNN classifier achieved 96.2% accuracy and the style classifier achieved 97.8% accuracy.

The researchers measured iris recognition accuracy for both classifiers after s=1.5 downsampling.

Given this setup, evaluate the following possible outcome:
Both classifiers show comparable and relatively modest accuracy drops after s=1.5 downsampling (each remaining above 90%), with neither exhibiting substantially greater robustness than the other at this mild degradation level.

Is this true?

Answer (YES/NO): NO